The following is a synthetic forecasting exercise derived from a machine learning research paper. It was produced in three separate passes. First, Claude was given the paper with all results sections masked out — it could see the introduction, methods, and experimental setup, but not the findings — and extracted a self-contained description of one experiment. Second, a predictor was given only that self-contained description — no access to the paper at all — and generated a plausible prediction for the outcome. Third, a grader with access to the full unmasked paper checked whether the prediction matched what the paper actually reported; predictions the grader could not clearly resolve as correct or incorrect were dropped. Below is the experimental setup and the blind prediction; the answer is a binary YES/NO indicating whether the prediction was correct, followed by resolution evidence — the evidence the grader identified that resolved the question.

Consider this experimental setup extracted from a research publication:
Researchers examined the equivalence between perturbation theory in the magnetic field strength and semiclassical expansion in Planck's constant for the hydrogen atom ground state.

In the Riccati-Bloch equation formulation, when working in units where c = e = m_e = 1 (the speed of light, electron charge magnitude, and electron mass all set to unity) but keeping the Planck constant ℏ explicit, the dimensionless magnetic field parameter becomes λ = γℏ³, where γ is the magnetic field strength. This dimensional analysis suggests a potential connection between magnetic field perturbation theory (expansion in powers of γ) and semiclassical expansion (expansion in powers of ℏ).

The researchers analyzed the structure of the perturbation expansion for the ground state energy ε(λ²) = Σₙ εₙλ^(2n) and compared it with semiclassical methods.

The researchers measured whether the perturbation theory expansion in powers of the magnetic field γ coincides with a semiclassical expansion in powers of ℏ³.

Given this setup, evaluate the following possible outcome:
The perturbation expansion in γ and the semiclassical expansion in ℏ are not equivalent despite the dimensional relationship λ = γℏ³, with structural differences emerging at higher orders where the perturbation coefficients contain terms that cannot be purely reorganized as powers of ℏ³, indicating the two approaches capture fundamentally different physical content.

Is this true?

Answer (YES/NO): NO